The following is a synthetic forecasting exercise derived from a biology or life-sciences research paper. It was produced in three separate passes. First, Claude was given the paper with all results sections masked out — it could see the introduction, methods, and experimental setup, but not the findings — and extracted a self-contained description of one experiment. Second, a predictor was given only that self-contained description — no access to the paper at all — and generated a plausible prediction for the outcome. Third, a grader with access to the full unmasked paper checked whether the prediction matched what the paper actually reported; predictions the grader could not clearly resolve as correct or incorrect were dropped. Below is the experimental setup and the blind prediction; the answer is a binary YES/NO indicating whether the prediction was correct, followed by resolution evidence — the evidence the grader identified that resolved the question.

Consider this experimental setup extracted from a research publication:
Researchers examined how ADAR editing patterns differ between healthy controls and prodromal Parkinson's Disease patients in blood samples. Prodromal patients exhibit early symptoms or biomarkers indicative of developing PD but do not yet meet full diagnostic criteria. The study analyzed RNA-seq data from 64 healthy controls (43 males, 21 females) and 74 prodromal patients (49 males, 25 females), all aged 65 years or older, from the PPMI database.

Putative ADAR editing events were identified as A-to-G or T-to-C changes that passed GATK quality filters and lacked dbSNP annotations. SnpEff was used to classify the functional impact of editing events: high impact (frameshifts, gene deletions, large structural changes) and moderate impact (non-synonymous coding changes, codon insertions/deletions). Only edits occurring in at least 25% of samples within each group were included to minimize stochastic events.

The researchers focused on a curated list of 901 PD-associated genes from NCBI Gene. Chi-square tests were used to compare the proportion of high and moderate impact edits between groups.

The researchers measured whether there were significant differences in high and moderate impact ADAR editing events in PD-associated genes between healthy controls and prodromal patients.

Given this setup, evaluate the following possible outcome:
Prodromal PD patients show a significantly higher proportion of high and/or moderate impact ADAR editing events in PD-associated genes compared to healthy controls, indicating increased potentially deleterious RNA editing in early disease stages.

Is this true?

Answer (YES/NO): NO